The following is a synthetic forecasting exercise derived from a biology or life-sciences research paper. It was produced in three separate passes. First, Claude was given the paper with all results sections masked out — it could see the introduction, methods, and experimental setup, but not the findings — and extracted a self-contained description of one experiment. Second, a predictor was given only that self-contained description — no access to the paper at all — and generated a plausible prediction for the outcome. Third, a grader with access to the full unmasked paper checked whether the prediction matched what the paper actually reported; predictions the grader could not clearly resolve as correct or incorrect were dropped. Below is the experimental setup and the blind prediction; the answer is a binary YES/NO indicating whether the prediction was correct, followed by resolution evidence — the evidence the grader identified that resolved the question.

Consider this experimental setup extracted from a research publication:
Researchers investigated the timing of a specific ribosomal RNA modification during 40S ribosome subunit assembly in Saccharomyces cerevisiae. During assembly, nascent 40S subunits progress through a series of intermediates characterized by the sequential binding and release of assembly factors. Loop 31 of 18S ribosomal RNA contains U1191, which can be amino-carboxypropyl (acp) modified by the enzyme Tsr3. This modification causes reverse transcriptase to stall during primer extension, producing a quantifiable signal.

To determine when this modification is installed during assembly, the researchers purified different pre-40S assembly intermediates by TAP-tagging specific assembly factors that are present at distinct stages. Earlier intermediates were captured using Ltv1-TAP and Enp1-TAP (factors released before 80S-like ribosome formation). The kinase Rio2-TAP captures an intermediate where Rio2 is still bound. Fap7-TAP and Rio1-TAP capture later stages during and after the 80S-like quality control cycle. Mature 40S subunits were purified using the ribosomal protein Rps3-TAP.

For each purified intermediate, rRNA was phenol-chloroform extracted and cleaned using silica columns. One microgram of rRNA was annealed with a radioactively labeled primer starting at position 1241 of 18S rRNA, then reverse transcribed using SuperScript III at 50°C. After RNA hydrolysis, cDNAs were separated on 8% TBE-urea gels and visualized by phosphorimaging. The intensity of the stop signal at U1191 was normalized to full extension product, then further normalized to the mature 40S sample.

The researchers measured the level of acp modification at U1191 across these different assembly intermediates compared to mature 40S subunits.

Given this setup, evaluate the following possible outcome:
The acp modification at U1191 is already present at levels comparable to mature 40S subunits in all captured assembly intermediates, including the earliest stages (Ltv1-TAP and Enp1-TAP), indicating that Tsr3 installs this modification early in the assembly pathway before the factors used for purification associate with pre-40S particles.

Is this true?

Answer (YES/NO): NO